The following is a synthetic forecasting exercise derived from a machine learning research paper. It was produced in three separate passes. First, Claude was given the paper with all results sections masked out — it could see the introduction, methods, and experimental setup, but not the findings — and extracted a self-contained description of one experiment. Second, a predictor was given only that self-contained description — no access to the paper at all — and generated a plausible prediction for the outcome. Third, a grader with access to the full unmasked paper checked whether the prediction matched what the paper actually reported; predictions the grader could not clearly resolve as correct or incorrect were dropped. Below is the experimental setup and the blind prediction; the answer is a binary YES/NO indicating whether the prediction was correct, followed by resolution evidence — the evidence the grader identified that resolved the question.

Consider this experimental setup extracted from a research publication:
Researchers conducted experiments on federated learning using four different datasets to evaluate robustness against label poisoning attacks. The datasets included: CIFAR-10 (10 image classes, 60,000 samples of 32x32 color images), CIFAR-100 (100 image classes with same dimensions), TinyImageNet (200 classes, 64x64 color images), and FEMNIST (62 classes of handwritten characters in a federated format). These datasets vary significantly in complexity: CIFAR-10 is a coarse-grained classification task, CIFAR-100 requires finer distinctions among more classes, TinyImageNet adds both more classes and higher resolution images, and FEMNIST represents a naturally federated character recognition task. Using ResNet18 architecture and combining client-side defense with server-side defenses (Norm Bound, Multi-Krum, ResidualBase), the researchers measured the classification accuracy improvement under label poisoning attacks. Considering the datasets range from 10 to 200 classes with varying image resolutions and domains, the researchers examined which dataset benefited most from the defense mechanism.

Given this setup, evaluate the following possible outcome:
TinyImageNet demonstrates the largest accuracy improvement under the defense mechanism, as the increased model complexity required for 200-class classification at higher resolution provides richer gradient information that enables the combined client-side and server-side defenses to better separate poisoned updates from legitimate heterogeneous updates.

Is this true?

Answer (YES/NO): NO